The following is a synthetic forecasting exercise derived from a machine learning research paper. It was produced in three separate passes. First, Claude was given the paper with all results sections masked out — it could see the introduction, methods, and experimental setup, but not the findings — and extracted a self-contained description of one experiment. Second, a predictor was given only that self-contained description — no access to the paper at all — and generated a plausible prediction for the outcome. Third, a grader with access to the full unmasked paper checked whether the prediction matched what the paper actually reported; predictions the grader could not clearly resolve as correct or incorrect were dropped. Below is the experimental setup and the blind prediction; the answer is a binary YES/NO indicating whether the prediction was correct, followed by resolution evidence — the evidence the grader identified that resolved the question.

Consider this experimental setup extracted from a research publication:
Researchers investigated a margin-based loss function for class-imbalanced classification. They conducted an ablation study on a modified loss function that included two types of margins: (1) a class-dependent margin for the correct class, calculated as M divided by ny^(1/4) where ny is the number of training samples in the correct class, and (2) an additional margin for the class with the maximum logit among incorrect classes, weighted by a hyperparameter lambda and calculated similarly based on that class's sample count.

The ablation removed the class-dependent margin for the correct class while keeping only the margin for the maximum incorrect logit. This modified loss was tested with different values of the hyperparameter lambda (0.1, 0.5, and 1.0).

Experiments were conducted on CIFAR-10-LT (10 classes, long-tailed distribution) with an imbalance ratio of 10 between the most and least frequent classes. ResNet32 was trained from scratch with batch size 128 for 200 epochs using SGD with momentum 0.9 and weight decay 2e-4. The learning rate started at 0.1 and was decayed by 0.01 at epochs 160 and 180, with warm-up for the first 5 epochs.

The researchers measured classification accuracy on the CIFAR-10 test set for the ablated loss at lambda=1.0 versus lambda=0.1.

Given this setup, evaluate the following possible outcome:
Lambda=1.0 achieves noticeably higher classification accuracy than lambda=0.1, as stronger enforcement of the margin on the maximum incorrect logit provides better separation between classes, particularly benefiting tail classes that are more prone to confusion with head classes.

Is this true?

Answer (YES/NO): NO